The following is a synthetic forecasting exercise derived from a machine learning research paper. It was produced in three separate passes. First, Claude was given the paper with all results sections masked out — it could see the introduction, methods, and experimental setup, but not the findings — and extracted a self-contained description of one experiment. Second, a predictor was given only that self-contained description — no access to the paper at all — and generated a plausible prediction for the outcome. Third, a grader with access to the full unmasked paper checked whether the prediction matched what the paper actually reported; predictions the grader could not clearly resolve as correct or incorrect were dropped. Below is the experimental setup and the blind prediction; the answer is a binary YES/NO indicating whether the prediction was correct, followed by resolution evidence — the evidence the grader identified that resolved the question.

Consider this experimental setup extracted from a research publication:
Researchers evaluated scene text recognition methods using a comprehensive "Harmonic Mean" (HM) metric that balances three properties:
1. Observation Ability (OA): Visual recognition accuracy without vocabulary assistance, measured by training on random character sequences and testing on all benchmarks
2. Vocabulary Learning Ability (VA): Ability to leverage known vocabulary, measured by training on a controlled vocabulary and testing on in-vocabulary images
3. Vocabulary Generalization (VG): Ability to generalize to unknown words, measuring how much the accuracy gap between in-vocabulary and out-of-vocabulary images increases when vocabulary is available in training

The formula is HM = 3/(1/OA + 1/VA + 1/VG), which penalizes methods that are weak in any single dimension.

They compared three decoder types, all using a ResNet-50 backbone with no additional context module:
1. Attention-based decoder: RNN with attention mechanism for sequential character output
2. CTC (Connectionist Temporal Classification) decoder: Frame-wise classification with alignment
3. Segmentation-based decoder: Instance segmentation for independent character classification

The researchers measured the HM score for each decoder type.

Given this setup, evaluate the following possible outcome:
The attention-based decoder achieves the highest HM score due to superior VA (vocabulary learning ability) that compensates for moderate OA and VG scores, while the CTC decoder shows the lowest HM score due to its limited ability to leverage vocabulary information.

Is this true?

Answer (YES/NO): NO